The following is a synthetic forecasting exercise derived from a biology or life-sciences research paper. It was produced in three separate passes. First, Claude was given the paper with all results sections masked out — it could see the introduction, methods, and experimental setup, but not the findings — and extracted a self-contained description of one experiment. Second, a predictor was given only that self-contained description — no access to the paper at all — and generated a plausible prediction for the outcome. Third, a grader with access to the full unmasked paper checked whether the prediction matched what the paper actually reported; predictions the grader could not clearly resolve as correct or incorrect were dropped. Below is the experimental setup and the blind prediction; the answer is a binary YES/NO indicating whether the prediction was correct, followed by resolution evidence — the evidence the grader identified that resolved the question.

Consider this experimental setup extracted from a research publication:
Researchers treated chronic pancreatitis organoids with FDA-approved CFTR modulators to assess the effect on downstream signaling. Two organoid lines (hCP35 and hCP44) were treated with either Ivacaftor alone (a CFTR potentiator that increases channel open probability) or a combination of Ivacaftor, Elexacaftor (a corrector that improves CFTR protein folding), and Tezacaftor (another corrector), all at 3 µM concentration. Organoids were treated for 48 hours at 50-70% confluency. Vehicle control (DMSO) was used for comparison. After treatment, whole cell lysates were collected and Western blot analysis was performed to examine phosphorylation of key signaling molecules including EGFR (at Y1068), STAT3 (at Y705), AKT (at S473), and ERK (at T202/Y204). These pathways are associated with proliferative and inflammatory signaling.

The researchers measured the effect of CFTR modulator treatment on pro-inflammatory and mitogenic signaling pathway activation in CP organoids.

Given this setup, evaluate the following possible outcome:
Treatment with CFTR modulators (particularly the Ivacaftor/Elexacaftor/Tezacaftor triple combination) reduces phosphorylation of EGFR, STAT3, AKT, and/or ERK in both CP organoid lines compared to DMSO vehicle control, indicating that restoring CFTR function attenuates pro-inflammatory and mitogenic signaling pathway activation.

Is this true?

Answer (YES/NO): YES